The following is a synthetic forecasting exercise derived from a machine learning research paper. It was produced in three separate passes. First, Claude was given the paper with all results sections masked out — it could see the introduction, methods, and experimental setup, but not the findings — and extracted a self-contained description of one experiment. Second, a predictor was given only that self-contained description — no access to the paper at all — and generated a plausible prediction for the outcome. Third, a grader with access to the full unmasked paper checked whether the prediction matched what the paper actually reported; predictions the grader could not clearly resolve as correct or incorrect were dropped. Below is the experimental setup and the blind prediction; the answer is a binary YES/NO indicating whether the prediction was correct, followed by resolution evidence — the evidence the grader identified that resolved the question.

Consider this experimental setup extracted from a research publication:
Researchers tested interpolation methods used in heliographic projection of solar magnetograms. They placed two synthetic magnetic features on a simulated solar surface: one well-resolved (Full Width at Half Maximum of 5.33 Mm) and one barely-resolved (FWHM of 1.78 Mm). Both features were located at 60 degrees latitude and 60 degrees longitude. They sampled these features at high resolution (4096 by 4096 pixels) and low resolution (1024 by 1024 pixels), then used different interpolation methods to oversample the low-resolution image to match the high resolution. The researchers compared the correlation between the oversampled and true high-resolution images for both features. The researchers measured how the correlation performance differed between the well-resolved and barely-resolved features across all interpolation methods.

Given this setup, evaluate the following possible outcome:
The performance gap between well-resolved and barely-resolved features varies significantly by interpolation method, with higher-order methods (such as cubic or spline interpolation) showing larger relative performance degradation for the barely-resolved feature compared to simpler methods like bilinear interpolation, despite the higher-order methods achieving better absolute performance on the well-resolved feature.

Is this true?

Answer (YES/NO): NO